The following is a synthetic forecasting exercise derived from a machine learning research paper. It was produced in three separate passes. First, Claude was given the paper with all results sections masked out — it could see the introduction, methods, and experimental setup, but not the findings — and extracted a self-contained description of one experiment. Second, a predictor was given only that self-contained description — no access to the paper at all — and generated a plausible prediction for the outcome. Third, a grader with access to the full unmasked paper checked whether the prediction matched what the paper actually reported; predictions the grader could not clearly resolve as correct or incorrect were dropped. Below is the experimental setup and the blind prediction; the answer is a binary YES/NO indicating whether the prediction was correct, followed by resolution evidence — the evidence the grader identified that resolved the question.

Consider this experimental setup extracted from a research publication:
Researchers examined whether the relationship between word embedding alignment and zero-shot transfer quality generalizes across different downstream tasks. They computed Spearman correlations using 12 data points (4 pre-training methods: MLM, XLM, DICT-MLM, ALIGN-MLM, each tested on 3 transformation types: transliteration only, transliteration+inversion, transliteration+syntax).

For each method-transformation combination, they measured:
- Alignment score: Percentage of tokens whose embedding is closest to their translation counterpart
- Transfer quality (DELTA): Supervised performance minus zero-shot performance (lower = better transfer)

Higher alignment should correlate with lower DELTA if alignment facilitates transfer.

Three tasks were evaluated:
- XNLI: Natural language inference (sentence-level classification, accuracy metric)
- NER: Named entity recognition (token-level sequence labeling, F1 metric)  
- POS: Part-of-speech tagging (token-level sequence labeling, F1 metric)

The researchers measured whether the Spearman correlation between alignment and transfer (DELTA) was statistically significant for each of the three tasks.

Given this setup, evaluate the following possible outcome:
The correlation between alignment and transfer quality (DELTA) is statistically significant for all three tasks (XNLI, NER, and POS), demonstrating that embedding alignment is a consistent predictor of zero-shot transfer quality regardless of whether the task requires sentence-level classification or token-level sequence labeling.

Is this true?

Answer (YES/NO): YES